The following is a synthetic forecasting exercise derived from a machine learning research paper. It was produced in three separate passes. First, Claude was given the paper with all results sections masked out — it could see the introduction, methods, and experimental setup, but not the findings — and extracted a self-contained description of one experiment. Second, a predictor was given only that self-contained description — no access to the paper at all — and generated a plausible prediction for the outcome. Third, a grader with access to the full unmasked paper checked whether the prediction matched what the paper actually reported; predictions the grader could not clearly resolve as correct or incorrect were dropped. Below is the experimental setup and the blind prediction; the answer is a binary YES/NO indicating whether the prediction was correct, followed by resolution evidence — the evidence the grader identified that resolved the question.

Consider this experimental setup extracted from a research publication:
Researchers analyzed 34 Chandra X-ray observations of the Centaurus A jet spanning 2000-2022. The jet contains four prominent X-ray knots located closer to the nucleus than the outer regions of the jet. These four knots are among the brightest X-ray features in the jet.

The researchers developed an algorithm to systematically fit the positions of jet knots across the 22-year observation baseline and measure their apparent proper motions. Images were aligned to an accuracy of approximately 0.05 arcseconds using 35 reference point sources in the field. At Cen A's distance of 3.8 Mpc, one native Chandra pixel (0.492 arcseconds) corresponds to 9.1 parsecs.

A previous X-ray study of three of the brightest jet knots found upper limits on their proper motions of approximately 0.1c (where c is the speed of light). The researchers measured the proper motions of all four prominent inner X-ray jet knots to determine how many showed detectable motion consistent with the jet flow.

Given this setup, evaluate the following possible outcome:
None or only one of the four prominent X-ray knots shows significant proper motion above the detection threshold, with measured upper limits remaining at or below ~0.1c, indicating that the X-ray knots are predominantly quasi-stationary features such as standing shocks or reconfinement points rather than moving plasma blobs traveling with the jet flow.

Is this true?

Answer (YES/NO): NO